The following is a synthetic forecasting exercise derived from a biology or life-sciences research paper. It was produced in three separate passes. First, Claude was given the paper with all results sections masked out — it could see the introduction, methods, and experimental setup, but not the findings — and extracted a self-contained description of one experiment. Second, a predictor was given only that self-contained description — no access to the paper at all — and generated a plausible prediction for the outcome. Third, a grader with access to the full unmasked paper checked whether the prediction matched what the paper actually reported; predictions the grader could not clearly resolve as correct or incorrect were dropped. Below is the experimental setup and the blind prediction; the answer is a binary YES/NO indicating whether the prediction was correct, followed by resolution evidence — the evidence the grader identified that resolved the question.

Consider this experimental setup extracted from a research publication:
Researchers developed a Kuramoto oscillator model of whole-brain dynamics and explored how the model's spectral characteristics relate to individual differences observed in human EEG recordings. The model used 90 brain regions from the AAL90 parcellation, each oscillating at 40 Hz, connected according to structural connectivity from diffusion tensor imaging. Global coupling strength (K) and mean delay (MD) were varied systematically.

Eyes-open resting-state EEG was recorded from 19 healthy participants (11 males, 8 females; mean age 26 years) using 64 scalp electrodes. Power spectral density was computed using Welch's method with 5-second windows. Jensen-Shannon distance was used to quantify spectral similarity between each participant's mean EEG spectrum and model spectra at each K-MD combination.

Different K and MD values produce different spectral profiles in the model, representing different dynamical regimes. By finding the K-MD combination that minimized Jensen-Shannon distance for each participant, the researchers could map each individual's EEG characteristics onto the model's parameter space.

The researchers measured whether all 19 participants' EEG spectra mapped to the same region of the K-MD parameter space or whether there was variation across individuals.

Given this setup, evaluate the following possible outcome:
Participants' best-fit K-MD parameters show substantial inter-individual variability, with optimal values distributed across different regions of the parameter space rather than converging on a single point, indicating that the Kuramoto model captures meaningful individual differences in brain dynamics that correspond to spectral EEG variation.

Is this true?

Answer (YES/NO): NO